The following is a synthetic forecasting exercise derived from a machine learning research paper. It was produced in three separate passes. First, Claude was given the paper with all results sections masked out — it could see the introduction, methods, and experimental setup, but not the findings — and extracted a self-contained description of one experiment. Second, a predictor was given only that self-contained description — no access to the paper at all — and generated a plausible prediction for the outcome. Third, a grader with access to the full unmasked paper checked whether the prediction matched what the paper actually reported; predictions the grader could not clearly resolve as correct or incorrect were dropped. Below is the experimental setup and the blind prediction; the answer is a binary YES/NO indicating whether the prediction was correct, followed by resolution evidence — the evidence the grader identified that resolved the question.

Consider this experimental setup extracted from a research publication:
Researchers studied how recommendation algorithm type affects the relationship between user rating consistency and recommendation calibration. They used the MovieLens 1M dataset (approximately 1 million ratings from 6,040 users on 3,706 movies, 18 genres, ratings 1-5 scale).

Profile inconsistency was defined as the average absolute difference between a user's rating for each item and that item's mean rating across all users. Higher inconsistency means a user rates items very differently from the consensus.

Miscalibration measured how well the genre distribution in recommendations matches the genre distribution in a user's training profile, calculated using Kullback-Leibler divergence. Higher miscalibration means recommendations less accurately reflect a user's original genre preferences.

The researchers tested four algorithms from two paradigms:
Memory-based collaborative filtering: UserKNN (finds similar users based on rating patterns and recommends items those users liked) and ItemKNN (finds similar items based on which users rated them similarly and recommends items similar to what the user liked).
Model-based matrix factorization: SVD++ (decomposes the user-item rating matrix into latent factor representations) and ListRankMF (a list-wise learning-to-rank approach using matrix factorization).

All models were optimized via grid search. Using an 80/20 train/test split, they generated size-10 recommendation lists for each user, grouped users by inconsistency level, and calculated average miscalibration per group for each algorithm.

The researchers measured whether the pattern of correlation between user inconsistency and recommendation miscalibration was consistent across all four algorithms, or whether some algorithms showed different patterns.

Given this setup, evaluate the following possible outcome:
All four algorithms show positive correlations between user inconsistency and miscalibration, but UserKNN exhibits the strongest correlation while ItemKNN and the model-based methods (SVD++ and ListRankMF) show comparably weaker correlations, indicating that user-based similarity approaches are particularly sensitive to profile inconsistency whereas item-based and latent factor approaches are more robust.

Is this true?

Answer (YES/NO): NO